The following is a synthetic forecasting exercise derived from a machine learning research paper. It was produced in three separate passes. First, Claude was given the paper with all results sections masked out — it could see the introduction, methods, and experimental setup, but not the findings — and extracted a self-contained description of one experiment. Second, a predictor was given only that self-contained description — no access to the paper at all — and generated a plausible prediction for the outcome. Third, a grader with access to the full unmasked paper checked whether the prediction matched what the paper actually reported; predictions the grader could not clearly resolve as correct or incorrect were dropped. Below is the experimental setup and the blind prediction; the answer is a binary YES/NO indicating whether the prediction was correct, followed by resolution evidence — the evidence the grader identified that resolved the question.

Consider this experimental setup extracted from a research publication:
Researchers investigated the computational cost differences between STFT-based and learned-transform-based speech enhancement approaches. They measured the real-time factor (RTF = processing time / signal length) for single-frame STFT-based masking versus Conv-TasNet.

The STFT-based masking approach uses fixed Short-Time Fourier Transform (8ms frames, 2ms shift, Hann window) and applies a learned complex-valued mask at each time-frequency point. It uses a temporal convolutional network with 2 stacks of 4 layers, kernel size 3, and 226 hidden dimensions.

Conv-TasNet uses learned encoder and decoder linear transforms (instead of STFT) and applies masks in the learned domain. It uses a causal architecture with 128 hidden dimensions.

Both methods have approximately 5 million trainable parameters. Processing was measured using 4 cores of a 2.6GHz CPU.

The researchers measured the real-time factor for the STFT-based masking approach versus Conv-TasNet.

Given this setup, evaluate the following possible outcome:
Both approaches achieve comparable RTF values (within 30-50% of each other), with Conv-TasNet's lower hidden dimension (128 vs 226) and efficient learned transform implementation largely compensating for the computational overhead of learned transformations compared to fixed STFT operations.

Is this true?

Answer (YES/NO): NO